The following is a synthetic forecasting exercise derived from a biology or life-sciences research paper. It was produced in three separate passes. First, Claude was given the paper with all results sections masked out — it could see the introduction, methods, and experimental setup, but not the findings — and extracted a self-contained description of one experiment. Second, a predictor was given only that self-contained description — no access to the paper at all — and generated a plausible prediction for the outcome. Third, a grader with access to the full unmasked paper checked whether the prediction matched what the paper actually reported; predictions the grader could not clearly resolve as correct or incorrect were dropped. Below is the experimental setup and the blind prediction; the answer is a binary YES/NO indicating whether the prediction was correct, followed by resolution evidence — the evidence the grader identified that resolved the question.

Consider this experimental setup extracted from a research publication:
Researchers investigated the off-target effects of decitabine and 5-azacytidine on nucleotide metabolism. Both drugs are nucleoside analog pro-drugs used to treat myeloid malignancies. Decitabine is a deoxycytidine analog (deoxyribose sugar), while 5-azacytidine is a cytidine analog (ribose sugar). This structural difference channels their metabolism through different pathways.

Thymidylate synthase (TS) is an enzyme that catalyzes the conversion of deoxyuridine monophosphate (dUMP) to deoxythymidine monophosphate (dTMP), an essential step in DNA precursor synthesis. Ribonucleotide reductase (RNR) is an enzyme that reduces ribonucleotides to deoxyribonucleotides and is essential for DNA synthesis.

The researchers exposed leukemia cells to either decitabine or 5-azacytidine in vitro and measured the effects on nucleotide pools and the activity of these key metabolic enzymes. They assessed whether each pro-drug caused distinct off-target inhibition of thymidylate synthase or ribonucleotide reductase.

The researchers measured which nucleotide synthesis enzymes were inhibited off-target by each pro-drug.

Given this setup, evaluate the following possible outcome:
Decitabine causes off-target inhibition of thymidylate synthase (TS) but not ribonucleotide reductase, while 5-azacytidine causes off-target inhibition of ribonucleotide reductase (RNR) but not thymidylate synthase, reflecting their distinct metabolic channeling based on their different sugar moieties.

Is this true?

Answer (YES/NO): NO